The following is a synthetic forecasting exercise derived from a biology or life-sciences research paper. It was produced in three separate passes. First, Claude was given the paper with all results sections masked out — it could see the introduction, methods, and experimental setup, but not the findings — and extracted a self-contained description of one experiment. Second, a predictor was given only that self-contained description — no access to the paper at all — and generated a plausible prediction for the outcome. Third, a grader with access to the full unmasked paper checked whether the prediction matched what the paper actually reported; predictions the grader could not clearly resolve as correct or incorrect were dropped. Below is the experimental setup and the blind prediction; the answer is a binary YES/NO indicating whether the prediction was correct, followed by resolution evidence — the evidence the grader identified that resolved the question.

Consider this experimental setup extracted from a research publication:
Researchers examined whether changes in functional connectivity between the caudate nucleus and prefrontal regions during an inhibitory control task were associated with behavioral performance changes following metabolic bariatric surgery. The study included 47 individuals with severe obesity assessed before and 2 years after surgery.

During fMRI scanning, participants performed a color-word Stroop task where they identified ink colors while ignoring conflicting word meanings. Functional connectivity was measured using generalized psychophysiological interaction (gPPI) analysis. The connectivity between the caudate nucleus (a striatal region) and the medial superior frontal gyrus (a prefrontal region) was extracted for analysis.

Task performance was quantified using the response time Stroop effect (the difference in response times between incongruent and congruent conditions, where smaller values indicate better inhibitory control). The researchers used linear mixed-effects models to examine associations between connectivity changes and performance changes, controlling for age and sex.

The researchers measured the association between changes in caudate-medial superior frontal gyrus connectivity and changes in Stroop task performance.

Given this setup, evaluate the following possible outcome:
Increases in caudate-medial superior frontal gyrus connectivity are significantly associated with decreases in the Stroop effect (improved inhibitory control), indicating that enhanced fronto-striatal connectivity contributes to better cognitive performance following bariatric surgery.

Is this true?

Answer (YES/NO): NO